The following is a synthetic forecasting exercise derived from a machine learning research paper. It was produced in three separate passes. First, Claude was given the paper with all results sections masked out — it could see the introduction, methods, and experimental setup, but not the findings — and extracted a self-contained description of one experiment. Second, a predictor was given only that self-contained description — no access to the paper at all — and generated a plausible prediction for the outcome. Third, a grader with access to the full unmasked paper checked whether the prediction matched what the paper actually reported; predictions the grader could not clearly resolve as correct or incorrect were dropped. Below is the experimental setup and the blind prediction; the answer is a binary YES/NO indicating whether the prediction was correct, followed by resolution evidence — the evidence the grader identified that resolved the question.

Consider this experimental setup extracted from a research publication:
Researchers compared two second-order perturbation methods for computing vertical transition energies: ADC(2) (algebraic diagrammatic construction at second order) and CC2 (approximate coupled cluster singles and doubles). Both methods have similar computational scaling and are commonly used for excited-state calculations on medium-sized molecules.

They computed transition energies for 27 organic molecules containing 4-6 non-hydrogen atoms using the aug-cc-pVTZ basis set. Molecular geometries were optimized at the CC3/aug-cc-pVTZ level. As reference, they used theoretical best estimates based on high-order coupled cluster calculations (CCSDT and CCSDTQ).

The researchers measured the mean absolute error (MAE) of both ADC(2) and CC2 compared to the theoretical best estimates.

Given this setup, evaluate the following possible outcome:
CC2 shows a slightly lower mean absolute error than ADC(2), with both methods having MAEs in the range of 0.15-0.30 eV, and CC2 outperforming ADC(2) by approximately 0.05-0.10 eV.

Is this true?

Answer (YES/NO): NO